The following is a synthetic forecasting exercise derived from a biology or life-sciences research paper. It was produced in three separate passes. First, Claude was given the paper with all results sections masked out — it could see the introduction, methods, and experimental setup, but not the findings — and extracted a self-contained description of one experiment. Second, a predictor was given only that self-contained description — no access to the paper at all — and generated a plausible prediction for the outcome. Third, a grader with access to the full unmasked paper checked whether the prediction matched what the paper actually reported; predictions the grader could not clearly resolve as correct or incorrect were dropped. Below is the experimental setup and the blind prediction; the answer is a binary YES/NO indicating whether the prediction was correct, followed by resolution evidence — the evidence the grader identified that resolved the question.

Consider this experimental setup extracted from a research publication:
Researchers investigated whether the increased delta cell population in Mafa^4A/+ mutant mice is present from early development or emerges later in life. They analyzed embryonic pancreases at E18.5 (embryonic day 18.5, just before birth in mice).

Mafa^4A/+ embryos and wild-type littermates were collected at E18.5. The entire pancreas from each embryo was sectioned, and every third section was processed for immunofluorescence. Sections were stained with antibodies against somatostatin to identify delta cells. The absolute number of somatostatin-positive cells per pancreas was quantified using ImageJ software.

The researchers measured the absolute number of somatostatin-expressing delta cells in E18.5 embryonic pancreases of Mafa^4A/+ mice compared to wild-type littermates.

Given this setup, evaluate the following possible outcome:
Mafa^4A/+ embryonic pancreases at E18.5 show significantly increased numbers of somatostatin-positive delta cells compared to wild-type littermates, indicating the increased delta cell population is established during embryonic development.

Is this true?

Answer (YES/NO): YES